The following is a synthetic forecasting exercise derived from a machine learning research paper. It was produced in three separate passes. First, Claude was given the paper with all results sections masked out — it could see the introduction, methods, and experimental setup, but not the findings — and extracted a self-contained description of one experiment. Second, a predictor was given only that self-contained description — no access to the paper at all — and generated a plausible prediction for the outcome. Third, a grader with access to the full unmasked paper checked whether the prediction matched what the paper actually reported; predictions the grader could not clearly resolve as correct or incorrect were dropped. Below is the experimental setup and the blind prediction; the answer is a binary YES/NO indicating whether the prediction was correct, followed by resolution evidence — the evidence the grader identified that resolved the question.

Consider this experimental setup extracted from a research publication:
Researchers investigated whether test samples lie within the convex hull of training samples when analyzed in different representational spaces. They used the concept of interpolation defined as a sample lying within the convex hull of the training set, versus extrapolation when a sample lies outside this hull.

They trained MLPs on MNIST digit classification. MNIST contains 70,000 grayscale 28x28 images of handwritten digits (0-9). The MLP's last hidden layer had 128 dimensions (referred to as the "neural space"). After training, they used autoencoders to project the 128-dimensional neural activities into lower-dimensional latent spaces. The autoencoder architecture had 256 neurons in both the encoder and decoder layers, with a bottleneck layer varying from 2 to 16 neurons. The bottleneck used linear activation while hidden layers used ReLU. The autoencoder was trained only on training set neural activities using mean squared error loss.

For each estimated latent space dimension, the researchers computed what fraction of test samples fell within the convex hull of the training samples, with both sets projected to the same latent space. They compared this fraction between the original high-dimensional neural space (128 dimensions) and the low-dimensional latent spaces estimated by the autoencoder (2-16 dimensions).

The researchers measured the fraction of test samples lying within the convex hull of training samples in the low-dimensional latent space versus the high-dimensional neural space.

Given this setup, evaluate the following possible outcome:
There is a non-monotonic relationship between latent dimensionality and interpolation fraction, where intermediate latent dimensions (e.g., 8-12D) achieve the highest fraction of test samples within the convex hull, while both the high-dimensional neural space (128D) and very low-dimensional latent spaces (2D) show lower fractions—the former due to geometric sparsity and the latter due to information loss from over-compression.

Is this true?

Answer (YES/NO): NO